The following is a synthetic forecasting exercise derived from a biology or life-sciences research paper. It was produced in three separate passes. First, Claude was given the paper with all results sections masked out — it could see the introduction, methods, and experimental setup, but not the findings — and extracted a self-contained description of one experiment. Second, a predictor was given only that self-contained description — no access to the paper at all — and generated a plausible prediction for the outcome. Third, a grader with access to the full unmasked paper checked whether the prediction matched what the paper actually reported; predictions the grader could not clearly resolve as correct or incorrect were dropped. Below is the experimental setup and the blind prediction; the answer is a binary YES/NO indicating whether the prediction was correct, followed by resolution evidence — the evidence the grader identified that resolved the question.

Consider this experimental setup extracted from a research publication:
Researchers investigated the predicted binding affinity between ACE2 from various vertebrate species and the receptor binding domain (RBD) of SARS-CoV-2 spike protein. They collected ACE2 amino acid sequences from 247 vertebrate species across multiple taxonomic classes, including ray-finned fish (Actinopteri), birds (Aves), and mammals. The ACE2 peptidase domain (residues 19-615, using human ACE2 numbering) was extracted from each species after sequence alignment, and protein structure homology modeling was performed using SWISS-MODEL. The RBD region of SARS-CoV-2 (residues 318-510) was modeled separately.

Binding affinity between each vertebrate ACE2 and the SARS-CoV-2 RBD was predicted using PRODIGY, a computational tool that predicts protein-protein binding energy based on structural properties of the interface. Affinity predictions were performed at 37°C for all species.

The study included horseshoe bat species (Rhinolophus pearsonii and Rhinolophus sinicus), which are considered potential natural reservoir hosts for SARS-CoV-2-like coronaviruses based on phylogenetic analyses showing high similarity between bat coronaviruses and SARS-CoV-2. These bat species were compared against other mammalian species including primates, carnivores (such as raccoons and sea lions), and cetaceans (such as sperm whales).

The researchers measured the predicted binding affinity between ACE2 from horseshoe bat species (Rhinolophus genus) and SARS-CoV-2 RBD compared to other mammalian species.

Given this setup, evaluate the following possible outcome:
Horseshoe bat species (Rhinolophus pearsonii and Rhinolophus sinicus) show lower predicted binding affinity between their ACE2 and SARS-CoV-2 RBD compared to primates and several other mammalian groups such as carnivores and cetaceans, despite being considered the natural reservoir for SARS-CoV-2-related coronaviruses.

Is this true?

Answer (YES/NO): YES